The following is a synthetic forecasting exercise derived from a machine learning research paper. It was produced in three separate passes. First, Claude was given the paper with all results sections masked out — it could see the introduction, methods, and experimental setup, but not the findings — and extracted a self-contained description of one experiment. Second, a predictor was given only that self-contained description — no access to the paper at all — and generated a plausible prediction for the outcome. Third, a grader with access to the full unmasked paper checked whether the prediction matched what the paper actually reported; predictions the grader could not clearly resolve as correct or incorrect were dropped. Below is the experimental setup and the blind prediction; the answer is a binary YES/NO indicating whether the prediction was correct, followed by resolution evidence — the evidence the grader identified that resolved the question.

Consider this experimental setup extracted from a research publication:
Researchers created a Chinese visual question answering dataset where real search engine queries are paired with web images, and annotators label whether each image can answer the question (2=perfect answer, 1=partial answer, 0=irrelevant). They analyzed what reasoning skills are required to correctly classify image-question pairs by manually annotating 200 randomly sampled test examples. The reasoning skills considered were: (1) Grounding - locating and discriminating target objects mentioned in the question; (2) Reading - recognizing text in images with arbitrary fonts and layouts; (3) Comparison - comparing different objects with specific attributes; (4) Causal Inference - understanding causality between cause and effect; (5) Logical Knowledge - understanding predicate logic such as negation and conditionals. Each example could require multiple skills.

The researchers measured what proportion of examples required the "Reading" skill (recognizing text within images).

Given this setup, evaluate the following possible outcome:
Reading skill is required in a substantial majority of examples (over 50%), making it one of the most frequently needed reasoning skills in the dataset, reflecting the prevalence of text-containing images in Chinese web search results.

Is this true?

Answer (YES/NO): YES